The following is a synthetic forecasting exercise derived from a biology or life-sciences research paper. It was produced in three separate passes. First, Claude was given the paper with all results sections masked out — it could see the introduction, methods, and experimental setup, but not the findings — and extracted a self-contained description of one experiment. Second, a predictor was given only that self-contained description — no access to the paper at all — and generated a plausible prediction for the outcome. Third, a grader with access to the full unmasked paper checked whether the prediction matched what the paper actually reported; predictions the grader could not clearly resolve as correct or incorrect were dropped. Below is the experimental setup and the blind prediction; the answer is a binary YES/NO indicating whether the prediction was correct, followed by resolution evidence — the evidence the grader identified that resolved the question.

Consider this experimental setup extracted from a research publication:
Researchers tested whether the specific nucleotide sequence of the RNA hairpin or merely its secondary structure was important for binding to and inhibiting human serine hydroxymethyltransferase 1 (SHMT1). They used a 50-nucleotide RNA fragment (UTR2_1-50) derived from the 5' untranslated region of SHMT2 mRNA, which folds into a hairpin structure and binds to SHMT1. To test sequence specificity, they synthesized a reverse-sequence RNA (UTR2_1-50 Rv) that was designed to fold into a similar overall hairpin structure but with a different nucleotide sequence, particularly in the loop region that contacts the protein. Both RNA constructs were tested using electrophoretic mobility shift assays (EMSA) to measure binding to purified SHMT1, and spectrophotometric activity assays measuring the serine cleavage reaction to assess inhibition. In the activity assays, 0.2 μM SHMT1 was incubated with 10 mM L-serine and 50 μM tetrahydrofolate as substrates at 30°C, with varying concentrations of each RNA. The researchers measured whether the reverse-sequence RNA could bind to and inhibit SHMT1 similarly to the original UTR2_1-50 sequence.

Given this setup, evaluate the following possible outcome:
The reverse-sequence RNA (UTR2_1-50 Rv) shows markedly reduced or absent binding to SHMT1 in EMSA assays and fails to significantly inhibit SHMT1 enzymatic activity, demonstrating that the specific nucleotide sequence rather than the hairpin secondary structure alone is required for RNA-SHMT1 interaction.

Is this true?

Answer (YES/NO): NO